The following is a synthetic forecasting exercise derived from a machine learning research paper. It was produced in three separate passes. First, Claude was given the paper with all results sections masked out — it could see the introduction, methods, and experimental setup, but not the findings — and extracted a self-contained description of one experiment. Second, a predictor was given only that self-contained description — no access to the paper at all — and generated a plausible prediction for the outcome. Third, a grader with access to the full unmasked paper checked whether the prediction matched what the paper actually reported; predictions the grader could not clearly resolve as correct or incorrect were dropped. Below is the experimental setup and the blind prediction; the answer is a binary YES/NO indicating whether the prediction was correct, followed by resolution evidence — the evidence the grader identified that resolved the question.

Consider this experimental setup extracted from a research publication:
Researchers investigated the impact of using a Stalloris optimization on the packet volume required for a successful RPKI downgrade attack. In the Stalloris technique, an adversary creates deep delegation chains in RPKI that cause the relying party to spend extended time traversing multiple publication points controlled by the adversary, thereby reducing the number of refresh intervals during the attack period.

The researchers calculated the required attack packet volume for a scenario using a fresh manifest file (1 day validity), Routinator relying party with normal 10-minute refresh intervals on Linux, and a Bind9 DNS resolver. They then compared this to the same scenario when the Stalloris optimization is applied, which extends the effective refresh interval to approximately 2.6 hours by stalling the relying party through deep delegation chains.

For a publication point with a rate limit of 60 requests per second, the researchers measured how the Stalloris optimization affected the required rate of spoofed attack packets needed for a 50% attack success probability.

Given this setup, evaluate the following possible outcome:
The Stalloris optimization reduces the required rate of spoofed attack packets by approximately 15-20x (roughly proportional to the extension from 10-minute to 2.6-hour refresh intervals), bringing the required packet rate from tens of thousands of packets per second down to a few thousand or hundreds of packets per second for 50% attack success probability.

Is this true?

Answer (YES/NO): YES